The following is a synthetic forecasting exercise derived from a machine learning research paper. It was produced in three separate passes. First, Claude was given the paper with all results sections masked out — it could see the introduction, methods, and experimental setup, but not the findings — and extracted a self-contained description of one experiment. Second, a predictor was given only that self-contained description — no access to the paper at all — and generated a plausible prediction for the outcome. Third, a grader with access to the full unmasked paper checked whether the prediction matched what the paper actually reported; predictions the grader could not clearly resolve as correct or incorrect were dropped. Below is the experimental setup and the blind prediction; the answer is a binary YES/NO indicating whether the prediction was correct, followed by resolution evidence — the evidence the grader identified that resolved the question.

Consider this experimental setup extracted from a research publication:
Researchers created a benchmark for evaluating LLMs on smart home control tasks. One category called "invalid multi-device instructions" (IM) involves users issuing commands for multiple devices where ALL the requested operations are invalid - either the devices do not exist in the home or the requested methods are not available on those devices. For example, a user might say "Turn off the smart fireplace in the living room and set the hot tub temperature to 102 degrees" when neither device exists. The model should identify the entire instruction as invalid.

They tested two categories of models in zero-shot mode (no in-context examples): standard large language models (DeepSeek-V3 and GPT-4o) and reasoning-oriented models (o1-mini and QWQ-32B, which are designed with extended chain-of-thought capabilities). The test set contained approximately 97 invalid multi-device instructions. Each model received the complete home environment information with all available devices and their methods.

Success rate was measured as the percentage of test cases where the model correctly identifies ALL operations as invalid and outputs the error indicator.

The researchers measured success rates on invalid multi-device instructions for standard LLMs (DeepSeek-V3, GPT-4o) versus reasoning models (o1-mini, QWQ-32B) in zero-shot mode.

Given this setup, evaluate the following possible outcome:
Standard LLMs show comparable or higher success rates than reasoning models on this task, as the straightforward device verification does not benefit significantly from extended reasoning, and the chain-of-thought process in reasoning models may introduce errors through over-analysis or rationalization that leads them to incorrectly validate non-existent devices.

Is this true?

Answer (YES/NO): NO